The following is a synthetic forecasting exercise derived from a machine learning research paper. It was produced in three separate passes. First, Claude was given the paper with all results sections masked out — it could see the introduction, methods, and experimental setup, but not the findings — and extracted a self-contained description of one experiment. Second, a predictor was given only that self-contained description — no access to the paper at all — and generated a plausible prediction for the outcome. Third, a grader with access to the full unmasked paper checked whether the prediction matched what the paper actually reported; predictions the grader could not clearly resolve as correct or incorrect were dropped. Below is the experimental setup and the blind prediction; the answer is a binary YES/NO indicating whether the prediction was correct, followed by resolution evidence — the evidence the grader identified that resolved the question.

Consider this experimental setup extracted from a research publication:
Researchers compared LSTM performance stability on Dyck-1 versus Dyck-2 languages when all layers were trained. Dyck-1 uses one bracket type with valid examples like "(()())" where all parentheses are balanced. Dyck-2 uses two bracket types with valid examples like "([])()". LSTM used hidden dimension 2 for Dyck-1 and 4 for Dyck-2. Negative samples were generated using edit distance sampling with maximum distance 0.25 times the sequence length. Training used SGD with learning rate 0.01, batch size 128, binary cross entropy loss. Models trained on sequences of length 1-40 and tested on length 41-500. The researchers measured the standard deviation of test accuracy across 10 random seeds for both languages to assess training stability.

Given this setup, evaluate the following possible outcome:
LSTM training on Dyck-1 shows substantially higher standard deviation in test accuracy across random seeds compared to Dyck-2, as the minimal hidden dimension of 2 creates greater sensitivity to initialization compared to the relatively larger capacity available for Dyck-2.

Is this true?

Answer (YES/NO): NO